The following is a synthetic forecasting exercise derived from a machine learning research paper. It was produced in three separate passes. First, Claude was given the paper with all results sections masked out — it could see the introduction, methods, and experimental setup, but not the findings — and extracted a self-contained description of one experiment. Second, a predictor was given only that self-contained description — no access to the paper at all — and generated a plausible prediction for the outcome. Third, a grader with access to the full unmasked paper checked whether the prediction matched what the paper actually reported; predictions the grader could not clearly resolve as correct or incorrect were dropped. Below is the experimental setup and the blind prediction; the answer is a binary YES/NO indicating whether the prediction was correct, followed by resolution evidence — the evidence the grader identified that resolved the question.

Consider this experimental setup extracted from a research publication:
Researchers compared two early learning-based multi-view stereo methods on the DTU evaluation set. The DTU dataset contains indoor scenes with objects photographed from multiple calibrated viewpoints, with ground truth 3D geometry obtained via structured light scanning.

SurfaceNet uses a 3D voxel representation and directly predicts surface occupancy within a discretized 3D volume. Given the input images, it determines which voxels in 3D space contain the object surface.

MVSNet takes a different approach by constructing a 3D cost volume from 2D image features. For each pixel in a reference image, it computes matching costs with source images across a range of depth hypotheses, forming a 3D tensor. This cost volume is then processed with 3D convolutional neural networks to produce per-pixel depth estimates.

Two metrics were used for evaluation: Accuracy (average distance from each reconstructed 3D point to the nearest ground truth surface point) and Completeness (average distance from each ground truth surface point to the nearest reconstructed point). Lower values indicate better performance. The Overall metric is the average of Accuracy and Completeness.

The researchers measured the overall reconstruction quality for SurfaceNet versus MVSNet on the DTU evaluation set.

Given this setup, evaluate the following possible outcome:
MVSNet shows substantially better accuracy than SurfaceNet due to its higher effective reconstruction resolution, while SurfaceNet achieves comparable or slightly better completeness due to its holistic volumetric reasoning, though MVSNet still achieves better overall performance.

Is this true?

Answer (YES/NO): NO